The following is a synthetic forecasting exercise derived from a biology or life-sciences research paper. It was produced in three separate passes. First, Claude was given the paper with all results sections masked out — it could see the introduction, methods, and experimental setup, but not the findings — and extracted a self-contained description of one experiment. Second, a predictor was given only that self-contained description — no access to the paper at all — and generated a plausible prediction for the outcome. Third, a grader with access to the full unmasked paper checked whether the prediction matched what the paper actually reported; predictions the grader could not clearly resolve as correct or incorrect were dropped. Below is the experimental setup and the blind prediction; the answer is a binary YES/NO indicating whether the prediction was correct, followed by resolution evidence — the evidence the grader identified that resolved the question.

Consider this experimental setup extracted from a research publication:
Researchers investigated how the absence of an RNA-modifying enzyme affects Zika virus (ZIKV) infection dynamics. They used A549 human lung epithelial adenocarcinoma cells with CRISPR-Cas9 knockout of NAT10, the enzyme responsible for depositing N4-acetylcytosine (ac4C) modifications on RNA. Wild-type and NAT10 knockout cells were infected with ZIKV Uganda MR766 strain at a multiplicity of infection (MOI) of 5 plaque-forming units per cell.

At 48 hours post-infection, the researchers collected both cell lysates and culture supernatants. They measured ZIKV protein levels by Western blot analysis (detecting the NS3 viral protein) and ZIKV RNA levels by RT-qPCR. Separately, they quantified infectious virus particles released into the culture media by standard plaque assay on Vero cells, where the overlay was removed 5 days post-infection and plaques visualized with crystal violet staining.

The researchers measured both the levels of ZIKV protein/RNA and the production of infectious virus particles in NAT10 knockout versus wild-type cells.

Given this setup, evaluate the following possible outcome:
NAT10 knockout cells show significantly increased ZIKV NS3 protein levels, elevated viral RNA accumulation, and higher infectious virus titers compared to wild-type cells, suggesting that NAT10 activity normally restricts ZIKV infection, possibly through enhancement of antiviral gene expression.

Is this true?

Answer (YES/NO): NO